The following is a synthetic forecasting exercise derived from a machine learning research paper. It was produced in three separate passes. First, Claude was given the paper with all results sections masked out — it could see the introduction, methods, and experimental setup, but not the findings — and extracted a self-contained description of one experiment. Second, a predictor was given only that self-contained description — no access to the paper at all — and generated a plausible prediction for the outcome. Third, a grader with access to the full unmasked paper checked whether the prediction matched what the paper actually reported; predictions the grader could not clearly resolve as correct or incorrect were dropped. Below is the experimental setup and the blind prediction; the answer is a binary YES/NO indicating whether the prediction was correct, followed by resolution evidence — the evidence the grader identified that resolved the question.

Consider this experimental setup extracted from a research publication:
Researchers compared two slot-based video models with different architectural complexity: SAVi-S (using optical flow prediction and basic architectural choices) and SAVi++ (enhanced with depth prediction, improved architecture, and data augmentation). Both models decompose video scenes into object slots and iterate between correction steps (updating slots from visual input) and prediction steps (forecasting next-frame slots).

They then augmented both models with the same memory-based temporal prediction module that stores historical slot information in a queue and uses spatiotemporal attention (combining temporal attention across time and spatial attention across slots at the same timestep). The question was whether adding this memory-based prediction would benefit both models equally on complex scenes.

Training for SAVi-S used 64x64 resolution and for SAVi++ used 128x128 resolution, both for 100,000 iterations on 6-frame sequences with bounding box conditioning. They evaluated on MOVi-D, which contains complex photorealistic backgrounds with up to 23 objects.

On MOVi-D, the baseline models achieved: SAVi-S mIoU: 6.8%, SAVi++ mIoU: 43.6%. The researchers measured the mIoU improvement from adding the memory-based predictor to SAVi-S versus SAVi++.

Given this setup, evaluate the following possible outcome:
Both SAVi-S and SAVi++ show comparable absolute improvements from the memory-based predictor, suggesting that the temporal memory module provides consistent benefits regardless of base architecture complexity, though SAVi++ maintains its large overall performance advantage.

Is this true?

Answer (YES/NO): NO